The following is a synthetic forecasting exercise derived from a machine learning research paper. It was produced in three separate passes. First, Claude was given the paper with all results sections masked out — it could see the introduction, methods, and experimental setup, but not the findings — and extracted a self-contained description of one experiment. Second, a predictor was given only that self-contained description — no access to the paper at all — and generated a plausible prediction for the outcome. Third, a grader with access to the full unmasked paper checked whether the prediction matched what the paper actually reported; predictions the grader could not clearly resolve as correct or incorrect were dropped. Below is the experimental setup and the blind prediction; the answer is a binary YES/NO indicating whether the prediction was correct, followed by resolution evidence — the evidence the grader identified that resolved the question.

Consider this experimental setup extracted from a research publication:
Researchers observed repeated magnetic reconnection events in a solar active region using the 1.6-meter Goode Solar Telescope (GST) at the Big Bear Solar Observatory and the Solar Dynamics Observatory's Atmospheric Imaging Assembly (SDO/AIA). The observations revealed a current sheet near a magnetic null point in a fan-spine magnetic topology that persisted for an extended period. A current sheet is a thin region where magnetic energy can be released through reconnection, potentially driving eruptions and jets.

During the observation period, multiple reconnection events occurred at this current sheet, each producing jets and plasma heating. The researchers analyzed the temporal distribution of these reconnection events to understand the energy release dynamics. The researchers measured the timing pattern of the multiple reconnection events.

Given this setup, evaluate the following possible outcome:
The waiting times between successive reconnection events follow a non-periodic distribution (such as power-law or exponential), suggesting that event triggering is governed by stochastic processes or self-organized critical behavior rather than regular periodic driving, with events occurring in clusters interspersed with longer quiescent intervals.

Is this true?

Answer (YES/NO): NO